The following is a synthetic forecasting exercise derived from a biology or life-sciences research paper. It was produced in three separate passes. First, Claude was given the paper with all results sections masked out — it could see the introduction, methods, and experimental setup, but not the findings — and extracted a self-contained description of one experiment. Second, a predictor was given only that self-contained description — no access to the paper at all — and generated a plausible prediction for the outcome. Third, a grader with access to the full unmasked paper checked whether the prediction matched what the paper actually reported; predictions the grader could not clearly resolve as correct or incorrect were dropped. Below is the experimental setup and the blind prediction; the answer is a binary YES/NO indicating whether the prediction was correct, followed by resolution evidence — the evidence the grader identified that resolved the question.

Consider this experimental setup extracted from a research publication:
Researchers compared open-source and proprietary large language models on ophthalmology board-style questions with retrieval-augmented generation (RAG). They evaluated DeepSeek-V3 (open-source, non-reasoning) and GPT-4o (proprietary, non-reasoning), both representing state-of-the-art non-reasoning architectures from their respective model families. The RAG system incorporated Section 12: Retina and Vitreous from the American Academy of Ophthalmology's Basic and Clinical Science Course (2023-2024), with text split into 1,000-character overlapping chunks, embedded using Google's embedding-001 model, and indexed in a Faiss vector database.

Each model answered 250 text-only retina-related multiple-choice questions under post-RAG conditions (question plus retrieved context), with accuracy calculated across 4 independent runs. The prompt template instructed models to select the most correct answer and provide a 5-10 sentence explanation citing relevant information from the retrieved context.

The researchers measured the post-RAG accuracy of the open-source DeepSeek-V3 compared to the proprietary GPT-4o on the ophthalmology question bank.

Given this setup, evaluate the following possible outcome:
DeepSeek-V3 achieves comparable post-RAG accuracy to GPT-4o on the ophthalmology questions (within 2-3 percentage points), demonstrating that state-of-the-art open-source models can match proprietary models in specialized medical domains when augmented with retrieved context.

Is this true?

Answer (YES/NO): YES